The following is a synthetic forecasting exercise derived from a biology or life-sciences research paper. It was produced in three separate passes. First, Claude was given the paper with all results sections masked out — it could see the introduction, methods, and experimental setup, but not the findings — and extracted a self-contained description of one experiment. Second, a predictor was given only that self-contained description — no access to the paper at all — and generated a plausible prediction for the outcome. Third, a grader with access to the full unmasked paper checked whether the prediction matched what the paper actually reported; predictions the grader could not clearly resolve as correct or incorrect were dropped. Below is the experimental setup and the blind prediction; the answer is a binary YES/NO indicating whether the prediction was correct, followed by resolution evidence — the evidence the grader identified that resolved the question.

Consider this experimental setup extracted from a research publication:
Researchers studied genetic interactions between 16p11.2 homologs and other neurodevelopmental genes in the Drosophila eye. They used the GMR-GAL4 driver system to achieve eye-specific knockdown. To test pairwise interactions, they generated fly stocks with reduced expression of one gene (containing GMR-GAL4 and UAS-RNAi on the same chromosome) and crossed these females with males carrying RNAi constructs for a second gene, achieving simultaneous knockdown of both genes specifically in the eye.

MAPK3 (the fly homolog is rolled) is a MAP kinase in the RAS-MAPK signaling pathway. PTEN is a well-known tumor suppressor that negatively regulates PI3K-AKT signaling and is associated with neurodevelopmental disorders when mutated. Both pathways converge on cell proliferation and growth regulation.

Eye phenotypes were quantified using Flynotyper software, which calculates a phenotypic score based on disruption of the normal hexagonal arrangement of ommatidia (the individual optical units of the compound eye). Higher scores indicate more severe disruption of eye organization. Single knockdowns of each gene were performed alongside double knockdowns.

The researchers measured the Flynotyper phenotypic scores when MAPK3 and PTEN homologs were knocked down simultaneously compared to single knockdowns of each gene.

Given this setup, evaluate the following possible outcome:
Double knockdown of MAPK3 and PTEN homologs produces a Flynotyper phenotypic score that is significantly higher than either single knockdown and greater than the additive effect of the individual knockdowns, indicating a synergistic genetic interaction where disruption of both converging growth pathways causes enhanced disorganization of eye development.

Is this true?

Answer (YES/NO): NO